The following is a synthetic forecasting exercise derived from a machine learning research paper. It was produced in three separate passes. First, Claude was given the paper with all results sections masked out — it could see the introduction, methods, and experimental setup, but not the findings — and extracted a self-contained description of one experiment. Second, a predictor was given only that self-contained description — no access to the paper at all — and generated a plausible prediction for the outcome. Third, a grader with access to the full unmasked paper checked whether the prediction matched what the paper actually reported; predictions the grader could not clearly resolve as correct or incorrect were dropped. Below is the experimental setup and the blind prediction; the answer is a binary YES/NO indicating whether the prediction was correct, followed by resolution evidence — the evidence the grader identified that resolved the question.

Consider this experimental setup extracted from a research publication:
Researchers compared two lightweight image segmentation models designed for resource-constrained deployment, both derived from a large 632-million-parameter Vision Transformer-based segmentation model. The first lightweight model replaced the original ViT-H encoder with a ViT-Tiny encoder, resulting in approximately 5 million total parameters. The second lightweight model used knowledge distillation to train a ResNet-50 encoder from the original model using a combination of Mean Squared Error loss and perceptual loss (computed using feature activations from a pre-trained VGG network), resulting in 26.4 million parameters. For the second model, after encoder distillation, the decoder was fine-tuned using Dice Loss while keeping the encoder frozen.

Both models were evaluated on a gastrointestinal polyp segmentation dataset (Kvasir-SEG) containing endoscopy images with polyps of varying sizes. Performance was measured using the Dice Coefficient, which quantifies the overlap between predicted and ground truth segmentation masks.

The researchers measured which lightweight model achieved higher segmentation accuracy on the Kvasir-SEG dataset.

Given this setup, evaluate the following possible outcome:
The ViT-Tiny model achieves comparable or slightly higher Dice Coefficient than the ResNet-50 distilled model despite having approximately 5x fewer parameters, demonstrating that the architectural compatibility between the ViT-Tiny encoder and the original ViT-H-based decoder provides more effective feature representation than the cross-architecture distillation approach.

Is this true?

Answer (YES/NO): YES